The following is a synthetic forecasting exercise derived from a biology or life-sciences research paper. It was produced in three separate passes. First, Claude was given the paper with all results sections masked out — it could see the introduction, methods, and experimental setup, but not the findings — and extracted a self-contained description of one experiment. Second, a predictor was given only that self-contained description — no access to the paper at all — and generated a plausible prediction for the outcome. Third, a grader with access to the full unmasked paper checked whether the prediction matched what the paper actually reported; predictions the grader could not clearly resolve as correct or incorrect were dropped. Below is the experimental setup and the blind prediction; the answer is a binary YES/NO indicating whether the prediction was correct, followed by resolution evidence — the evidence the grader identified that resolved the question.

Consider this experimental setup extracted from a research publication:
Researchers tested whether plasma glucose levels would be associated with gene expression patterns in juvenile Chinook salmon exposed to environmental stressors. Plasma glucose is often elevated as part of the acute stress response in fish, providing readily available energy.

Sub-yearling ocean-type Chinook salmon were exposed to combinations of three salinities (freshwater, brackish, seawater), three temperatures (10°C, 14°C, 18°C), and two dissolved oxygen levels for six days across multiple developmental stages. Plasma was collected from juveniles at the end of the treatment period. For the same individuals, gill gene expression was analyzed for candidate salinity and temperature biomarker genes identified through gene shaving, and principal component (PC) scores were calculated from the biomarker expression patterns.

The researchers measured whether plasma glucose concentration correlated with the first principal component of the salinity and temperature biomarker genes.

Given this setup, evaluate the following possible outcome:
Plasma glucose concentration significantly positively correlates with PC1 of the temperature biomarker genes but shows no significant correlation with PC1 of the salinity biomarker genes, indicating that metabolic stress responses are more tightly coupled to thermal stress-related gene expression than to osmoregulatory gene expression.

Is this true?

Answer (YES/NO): NO